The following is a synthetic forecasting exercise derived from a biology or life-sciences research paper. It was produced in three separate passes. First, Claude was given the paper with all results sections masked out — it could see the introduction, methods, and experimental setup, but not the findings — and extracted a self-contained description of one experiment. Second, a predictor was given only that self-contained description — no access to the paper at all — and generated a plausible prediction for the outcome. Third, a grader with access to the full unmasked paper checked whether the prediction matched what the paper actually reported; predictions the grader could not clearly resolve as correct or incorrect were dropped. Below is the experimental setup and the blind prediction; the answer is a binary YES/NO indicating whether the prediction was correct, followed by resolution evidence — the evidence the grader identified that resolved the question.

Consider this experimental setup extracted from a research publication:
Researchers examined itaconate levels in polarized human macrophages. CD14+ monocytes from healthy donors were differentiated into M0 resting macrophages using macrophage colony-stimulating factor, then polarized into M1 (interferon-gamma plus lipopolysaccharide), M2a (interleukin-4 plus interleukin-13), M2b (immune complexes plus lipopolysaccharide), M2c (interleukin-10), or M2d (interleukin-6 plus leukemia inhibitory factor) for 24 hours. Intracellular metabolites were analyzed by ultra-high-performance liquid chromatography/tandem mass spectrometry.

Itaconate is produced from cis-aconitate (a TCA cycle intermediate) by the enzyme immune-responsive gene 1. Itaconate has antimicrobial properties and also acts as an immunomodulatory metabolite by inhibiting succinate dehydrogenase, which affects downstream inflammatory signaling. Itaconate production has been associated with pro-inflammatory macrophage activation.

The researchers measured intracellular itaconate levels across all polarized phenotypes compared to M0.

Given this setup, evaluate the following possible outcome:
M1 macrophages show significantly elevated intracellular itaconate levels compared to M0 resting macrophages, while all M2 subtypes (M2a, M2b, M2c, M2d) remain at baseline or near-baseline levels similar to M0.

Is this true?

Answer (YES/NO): NO